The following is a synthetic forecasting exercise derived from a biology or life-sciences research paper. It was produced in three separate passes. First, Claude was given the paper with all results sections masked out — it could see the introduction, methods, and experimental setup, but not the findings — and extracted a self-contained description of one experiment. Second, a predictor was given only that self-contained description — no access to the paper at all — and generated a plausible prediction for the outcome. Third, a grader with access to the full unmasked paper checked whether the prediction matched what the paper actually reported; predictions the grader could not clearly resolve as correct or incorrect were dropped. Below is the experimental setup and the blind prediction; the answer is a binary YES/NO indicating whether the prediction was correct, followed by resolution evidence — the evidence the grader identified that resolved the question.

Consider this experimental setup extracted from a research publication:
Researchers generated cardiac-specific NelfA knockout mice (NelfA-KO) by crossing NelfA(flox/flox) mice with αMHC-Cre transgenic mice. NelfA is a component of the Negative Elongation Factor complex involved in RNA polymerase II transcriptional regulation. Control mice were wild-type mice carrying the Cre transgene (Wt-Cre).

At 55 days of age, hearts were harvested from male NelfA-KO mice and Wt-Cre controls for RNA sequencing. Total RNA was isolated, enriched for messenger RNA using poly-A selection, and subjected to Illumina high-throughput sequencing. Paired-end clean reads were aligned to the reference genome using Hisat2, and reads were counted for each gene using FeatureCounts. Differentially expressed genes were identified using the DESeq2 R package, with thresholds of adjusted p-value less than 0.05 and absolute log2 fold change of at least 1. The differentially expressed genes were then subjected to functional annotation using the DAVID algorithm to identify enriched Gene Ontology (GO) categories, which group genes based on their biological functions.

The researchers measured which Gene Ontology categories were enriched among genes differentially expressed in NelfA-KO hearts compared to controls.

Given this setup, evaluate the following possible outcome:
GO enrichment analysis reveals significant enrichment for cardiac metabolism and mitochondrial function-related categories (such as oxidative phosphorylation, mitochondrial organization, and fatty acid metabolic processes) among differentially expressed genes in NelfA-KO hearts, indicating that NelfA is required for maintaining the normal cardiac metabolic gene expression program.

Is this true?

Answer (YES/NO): NO